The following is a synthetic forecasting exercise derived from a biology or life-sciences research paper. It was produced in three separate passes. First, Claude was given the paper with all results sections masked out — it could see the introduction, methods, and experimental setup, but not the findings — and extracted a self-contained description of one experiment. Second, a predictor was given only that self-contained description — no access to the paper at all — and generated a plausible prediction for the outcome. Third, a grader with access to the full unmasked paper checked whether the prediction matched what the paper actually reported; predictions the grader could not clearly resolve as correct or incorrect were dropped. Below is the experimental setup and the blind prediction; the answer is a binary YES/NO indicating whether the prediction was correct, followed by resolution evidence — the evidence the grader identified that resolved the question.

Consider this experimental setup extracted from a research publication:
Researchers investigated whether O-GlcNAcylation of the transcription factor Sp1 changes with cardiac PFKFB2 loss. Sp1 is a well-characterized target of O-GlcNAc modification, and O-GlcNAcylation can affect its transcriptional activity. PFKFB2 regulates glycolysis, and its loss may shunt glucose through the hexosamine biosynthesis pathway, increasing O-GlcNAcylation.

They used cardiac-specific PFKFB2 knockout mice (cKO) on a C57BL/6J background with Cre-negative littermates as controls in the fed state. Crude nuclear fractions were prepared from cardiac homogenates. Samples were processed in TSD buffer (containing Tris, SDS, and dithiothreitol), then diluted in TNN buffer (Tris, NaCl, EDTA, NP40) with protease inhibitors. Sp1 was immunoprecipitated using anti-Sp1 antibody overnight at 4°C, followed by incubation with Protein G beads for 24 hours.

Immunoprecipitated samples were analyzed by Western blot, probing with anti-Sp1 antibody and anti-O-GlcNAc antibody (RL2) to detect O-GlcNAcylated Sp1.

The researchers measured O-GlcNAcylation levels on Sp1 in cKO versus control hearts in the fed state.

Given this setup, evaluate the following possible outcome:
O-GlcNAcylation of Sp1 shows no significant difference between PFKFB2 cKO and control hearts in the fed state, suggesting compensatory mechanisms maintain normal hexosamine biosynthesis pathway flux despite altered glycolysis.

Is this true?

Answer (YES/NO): NO